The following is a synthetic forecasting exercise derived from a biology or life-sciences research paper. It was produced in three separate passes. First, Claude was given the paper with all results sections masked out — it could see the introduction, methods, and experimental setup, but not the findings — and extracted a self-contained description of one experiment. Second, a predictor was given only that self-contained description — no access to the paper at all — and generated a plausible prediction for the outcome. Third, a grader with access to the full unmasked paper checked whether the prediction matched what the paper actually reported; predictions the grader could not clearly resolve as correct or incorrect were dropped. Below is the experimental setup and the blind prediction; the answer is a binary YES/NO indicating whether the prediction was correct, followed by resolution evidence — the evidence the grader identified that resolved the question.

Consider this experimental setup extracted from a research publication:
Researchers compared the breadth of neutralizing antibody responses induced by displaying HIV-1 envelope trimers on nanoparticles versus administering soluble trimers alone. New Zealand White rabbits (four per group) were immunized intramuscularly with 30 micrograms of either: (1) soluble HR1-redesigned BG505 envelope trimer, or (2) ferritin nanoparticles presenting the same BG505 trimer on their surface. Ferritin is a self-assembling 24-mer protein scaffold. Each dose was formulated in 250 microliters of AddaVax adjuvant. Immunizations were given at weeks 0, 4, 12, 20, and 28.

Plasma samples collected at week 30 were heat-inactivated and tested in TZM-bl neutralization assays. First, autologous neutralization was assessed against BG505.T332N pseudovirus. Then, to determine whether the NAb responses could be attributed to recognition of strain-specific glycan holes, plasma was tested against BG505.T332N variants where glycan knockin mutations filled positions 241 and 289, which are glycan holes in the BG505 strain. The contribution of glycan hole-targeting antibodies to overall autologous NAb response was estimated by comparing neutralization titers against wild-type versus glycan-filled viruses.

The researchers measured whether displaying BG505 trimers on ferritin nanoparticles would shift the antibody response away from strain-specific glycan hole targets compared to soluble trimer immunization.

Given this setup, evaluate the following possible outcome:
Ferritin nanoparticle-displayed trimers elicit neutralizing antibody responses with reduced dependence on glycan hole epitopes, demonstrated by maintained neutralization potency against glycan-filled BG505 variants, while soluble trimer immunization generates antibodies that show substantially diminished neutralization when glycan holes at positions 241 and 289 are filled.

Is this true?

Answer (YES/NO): NO